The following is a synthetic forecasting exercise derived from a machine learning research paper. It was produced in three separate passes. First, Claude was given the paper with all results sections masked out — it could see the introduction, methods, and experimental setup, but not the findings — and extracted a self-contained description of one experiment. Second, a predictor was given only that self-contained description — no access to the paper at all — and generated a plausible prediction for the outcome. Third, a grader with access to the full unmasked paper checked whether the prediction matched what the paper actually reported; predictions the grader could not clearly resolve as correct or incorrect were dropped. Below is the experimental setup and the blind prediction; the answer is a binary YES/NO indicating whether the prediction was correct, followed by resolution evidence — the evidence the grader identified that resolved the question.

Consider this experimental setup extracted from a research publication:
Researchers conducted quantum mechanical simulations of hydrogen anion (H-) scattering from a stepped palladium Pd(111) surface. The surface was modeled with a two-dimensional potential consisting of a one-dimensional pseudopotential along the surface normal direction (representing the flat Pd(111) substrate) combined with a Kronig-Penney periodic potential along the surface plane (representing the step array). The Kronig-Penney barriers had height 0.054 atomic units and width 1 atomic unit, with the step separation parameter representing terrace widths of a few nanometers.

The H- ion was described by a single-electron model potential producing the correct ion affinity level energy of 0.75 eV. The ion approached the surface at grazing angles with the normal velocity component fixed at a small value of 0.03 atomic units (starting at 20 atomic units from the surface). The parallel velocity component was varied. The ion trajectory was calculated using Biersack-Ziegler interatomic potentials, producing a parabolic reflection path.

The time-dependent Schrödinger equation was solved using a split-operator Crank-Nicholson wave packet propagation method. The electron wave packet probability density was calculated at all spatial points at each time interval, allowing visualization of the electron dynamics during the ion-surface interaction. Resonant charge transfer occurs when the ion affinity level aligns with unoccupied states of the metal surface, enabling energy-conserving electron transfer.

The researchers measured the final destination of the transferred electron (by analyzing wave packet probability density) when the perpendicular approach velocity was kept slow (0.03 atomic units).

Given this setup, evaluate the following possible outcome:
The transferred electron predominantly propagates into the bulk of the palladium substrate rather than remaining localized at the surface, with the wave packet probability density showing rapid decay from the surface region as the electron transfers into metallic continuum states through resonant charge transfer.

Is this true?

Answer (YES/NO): NO